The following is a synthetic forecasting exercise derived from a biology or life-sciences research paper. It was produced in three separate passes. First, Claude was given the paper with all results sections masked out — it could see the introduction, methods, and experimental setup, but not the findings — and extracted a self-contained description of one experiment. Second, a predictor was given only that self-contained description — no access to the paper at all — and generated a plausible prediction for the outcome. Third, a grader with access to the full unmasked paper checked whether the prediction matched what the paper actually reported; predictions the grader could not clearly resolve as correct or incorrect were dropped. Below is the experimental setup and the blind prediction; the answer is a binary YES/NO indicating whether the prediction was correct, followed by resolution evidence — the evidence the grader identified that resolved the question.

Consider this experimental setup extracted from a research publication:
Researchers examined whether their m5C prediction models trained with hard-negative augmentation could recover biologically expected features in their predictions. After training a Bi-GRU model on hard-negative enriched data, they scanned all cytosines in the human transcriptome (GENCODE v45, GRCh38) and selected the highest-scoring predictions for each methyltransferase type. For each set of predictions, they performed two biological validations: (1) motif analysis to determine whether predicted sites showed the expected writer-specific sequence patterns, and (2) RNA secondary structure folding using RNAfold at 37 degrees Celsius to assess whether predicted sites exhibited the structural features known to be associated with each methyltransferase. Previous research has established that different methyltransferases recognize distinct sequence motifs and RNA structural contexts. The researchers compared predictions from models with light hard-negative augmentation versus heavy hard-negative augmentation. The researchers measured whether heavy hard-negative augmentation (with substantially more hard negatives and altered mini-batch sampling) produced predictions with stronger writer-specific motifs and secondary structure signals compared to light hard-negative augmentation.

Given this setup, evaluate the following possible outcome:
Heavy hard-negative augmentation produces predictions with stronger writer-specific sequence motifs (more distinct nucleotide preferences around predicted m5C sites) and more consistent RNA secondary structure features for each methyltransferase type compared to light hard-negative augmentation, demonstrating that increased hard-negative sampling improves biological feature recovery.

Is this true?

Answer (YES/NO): YES